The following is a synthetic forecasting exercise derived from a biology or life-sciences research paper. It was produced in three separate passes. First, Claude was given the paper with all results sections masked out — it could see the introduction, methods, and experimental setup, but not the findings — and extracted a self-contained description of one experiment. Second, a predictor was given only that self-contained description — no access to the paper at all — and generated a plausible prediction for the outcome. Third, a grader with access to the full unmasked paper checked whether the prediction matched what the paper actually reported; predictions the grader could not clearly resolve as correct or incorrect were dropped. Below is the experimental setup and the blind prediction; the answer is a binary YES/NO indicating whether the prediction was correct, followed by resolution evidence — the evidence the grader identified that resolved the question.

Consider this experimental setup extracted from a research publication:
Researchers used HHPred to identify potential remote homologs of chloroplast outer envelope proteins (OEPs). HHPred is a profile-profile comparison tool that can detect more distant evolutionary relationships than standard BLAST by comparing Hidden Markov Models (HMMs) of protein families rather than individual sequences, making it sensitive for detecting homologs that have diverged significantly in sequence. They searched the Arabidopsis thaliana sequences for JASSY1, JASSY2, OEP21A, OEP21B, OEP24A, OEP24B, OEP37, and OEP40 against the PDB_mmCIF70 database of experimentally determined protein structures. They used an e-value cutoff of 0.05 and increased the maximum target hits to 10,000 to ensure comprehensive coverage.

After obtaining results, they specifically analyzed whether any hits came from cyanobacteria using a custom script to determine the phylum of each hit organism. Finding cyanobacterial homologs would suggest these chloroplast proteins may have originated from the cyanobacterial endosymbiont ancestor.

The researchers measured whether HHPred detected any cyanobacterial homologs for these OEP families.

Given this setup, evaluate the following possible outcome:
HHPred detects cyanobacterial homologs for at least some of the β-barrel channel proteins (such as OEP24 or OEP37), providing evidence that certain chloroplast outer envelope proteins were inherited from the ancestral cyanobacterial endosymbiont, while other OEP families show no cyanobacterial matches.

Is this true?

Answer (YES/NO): NO